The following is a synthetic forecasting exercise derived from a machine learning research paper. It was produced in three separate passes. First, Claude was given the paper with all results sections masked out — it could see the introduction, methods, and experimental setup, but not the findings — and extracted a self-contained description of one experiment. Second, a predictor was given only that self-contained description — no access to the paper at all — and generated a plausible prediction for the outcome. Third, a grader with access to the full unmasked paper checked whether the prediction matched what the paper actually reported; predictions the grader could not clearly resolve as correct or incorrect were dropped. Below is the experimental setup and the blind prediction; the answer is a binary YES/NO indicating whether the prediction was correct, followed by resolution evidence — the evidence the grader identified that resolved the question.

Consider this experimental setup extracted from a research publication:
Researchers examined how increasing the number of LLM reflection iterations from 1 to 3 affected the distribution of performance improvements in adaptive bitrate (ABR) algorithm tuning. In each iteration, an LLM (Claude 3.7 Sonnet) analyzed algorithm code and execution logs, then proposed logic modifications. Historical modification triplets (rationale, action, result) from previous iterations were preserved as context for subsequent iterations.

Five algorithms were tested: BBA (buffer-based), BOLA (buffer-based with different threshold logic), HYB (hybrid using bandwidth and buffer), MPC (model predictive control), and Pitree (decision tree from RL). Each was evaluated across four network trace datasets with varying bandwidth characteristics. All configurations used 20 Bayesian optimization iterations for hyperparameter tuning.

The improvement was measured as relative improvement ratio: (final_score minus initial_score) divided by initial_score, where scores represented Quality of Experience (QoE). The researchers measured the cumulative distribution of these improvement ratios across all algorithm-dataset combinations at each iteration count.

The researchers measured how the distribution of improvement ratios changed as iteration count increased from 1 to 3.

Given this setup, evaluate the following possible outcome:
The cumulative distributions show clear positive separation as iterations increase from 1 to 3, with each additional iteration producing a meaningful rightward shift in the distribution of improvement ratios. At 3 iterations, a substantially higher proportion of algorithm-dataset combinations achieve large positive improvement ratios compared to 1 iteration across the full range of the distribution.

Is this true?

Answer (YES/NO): NO